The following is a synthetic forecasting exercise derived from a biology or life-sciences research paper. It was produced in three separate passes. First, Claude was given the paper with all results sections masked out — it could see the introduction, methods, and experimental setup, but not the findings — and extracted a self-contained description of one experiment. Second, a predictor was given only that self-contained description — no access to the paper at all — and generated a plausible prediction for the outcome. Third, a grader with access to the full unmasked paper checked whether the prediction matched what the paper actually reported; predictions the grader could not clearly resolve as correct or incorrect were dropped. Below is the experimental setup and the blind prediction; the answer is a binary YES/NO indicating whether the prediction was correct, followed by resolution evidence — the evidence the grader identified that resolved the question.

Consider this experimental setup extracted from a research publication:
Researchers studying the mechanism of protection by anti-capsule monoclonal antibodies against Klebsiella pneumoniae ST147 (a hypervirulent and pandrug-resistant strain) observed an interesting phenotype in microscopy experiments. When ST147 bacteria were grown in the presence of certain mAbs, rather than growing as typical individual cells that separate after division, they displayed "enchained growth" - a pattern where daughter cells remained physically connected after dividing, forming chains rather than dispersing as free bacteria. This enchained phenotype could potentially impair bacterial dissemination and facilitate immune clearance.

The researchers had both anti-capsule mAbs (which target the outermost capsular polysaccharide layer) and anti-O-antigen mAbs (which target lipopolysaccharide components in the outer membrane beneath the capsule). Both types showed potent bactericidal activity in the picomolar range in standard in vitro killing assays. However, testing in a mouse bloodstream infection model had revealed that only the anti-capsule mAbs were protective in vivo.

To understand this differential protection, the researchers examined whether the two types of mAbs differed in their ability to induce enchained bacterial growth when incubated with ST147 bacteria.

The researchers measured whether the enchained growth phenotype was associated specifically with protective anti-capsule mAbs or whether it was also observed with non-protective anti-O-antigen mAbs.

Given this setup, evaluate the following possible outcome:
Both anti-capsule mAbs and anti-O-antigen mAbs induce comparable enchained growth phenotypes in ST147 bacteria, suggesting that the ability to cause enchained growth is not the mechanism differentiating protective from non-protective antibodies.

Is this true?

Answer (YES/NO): NO